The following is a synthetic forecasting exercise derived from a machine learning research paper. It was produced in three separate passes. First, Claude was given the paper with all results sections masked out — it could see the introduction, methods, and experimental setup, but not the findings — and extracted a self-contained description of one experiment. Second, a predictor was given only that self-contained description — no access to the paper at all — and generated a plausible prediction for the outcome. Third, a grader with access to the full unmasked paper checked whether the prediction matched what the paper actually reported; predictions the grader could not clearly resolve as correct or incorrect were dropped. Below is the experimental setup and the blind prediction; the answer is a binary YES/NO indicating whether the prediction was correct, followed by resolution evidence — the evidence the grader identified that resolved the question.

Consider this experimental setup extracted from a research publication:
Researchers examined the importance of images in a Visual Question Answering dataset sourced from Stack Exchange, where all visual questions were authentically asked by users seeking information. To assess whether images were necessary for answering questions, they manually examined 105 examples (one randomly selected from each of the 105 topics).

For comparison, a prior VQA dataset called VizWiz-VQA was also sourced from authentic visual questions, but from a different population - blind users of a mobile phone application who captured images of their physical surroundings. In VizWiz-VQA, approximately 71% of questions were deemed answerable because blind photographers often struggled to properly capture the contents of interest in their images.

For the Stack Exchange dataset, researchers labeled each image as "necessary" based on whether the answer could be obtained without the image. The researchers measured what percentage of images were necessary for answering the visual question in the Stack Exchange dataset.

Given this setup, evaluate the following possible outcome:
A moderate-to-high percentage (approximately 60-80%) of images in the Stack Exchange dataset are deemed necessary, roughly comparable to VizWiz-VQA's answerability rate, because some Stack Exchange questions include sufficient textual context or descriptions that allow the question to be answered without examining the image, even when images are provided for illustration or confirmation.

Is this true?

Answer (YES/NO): YES